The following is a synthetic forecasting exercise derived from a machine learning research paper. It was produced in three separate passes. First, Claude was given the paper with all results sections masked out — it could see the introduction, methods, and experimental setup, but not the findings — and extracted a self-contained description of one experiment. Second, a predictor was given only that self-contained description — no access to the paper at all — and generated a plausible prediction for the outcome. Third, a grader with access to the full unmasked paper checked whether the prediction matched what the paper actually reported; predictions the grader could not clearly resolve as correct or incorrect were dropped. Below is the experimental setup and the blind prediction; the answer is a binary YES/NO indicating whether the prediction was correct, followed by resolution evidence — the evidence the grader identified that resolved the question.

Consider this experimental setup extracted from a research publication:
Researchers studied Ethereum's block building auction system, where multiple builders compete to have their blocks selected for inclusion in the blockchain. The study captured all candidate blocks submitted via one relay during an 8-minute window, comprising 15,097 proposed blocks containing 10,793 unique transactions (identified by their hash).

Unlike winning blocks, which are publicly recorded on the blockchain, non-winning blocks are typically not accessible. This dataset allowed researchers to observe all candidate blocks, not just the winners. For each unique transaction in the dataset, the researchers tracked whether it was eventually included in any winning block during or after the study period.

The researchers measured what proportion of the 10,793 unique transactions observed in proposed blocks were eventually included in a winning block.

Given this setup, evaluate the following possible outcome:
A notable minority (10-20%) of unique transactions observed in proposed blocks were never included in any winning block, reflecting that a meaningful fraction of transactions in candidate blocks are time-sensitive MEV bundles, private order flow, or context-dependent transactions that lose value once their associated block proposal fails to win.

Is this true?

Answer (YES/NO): NO